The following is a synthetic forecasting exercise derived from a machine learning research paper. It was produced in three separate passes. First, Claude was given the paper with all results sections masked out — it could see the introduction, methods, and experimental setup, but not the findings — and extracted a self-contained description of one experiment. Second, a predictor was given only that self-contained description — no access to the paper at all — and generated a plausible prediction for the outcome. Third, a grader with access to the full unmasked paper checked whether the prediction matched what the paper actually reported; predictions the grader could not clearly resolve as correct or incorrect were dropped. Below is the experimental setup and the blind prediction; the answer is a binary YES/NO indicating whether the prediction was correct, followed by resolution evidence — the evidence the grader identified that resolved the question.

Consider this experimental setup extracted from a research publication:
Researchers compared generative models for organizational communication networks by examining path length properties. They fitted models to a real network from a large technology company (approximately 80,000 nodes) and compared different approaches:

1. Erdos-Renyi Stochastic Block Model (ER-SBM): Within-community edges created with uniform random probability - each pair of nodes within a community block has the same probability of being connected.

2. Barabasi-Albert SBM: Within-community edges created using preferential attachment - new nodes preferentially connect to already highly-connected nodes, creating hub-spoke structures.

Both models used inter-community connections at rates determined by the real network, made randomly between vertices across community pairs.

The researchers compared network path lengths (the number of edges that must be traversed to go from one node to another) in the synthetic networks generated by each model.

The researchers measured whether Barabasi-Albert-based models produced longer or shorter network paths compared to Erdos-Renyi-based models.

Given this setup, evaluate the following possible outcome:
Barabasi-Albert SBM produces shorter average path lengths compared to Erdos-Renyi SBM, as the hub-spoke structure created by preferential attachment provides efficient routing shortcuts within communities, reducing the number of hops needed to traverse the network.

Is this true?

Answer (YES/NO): NO